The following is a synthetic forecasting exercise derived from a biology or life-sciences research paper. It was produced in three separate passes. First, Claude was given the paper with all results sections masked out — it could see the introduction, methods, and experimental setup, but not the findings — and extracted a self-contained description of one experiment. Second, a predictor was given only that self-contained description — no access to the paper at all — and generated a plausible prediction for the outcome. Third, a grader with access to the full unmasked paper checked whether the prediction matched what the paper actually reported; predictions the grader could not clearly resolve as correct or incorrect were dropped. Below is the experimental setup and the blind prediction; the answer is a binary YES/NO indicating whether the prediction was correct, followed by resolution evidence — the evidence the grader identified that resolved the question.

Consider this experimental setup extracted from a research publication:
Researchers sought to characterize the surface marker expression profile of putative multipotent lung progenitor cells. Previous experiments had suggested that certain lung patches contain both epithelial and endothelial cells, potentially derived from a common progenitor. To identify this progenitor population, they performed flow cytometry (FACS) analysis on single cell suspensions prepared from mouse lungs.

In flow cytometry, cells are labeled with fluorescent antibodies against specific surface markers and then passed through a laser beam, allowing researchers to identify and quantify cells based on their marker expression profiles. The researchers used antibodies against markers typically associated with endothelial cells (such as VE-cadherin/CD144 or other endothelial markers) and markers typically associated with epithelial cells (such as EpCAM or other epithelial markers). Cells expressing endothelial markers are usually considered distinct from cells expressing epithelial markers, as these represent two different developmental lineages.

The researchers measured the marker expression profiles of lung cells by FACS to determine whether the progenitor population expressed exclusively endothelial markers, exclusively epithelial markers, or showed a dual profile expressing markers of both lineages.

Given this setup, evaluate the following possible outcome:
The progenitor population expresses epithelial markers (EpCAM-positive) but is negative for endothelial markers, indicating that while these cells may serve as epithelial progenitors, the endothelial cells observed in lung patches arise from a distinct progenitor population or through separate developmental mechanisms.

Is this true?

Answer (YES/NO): NO